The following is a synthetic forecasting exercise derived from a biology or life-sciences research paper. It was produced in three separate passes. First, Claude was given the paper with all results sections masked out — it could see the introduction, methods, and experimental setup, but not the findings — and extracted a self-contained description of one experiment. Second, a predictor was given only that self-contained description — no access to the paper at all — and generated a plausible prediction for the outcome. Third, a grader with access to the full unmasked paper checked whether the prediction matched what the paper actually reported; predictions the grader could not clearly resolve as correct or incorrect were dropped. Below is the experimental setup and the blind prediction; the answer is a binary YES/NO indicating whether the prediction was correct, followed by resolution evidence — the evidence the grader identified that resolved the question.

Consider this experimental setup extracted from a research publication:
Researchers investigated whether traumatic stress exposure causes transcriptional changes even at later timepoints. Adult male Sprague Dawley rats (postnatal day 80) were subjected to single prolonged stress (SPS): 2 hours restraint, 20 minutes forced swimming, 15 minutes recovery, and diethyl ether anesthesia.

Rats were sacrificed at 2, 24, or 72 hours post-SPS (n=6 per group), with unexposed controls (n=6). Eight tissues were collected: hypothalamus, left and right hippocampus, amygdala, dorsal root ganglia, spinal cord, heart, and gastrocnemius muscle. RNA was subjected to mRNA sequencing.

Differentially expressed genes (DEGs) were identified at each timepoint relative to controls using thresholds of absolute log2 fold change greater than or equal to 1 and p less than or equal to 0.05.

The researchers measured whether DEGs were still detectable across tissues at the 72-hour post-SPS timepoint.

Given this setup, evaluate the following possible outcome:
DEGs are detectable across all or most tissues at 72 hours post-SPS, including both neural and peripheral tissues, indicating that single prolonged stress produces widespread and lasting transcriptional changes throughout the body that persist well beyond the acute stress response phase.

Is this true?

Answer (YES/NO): YES